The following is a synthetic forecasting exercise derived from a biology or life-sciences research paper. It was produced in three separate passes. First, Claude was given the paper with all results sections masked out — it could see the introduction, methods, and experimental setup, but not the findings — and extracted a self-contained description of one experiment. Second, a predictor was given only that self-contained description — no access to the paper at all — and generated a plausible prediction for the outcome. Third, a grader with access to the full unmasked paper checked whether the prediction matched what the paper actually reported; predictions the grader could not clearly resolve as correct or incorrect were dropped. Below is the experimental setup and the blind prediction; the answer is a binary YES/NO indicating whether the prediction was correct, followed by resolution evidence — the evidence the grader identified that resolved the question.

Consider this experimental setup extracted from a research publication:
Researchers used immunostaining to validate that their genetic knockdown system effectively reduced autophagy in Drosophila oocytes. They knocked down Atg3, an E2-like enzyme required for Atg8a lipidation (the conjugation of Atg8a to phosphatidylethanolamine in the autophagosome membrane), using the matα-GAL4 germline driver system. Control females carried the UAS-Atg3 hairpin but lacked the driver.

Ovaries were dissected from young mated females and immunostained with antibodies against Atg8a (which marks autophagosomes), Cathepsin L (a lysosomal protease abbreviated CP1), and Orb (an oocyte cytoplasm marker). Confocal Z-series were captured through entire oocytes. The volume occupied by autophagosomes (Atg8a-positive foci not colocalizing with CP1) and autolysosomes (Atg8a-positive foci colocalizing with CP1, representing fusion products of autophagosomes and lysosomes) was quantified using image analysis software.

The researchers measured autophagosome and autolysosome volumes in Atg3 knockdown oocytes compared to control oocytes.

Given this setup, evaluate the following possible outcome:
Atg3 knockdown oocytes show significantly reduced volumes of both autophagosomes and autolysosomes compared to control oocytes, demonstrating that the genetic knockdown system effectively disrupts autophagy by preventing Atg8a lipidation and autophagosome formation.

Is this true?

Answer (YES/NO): YES